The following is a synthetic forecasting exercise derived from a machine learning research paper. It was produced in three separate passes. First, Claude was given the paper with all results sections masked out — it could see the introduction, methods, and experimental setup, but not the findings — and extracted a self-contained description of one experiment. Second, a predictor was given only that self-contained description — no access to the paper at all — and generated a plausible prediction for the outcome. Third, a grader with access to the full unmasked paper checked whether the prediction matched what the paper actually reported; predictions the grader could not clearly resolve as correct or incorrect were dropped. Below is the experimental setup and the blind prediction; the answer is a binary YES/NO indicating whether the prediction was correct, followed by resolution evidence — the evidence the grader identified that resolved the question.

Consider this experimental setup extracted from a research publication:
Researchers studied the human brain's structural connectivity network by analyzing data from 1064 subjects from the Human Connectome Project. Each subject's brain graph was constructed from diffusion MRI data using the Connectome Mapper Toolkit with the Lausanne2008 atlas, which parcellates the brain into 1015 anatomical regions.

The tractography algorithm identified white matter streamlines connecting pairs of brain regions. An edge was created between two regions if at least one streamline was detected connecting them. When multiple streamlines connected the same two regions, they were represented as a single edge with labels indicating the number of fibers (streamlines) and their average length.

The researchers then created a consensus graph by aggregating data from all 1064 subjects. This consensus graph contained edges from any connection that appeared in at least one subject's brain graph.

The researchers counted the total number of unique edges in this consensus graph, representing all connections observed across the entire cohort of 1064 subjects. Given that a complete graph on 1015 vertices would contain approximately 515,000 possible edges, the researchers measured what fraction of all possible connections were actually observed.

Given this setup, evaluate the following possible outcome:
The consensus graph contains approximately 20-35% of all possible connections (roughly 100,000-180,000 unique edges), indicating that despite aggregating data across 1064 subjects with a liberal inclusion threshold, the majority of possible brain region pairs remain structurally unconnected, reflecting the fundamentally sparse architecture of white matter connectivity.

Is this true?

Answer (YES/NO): NO